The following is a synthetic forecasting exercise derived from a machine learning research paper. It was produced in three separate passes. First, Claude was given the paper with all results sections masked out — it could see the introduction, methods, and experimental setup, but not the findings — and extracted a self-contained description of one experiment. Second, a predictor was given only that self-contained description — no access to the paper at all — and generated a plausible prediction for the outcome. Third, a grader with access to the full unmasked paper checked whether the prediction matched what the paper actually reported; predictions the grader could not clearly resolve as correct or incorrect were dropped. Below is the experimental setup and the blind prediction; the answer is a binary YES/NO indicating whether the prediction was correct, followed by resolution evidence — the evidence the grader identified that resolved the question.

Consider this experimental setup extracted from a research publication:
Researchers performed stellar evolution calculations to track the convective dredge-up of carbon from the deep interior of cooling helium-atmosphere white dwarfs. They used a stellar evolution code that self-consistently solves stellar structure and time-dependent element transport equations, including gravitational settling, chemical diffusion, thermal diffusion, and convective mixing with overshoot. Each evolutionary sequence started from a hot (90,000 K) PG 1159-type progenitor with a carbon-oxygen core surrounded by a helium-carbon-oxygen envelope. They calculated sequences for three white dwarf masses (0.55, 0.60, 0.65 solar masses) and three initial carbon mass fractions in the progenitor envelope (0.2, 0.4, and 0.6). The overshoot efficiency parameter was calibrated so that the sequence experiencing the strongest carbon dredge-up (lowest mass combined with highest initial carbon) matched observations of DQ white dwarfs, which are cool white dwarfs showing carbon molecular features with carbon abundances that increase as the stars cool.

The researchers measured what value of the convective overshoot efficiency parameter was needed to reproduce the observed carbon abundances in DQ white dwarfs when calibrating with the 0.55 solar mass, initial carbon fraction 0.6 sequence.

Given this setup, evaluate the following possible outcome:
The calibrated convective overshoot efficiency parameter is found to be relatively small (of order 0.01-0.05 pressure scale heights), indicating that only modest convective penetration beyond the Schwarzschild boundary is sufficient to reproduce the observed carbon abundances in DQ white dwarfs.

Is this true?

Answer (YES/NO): YES